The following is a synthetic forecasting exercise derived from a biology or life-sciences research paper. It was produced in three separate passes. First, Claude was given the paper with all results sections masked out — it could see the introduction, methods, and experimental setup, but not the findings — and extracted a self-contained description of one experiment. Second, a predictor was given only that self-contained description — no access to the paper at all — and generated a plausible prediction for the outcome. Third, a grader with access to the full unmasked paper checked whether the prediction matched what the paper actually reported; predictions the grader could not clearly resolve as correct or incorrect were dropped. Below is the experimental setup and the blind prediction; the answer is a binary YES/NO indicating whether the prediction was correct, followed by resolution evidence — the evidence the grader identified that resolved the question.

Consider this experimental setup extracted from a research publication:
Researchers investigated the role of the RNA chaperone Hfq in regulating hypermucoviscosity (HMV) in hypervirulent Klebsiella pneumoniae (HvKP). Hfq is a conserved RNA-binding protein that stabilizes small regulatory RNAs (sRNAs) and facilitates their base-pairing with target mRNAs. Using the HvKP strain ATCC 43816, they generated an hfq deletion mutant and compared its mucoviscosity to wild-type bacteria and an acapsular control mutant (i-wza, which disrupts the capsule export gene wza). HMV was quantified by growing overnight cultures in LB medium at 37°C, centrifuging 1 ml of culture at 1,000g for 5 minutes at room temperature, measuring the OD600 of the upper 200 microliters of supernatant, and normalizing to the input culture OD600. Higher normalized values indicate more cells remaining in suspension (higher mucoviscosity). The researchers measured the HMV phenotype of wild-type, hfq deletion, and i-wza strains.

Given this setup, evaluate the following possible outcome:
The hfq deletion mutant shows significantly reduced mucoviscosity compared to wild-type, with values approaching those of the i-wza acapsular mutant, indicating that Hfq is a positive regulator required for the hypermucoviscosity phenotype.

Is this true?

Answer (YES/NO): NO